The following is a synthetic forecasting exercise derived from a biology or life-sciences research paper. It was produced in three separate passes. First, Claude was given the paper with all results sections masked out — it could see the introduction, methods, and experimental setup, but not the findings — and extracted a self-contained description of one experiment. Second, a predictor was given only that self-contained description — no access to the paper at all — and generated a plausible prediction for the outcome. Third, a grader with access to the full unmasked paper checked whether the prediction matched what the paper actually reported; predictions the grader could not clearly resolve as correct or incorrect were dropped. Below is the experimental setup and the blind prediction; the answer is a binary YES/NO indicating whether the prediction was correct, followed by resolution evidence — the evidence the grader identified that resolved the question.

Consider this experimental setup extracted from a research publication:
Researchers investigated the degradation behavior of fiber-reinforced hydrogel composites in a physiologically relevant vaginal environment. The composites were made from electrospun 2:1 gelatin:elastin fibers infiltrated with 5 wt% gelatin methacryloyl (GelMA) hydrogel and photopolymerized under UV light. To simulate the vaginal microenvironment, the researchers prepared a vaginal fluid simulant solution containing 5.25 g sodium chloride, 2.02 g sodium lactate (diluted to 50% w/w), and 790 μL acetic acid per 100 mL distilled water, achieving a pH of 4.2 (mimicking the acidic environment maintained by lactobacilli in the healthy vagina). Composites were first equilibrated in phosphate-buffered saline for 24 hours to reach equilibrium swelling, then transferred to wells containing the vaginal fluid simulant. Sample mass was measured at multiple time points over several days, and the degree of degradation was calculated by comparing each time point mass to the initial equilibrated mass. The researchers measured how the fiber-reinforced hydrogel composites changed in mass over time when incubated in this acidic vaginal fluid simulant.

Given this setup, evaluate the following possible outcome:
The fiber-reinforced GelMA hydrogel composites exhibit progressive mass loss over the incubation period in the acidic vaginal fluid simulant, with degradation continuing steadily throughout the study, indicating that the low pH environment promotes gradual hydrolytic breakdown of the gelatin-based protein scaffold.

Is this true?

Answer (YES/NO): NO